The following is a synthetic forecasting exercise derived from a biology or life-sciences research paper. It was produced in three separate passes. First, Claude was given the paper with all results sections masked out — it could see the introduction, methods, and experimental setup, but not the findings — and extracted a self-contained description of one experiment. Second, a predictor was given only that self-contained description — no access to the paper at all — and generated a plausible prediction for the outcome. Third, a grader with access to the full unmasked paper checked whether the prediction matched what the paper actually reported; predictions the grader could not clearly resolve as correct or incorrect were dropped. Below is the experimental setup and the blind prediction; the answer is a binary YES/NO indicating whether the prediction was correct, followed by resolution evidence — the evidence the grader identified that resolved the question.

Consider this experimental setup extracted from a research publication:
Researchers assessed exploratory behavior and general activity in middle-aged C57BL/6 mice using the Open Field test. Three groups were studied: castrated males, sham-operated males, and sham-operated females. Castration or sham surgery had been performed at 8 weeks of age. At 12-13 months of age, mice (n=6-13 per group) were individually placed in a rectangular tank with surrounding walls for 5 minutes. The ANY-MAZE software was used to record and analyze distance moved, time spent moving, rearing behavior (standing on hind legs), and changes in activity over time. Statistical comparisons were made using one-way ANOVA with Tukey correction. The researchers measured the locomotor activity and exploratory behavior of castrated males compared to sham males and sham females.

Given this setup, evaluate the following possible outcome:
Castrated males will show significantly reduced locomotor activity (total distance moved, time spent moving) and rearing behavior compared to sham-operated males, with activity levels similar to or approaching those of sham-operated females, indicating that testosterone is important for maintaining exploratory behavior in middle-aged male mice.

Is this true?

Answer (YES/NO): NO